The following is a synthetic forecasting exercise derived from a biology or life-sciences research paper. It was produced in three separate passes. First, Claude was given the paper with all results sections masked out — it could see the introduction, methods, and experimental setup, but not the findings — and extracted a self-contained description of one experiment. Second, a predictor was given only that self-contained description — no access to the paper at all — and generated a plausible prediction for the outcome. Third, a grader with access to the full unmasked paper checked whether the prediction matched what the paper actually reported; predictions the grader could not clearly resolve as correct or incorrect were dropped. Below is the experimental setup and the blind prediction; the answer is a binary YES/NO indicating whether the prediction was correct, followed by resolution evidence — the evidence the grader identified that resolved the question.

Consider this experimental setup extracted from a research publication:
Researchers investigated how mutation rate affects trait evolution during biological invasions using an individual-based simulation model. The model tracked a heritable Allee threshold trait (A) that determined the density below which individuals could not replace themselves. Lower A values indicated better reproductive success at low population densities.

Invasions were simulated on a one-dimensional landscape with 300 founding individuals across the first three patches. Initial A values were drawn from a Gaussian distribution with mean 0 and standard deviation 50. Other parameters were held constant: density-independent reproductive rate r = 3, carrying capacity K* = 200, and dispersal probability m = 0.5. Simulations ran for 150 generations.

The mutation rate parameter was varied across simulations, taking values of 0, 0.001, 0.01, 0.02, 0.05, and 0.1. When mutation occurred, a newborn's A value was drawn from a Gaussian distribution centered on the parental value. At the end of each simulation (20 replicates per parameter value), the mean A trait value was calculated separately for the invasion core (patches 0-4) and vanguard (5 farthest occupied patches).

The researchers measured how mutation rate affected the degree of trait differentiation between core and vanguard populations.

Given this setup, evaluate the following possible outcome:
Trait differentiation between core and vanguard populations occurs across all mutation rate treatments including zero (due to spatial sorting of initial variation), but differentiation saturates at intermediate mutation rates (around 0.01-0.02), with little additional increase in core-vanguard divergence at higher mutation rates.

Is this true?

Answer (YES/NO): NO